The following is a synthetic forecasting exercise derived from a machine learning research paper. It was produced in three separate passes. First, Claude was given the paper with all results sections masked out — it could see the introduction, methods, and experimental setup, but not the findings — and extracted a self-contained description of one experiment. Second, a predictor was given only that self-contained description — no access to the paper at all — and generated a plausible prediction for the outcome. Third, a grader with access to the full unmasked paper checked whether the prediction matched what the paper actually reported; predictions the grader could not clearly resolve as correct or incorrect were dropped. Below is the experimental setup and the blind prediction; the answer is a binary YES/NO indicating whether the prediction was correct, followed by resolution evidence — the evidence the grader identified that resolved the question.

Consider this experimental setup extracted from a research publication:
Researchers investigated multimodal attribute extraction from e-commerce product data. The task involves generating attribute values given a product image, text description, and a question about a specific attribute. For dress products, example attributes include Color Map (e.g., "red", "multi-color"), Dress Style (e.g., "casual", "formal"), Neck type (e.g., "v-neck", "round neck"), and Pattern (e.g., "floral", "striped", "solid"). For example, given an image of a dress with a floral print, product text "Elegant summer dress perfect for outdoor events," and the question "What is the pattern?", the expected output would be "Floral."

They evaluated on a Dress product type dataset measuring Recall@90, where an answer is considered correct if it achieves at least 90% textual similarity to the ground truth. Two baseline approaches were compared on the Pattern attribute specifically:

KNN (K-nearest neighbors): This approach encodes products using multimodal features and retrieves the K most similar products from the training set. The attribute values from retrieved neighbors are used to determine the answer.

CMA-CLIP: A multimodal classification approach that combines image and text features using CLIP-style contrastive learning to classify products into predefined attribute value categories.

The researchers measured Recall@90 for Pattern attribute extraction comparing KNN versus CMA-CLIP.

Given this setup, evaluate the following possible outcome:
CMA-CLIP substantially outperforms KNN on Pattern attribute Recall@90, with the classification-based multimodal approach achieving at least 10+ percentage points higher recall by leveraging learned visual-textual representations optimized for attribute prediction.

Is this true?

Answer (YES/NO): NO